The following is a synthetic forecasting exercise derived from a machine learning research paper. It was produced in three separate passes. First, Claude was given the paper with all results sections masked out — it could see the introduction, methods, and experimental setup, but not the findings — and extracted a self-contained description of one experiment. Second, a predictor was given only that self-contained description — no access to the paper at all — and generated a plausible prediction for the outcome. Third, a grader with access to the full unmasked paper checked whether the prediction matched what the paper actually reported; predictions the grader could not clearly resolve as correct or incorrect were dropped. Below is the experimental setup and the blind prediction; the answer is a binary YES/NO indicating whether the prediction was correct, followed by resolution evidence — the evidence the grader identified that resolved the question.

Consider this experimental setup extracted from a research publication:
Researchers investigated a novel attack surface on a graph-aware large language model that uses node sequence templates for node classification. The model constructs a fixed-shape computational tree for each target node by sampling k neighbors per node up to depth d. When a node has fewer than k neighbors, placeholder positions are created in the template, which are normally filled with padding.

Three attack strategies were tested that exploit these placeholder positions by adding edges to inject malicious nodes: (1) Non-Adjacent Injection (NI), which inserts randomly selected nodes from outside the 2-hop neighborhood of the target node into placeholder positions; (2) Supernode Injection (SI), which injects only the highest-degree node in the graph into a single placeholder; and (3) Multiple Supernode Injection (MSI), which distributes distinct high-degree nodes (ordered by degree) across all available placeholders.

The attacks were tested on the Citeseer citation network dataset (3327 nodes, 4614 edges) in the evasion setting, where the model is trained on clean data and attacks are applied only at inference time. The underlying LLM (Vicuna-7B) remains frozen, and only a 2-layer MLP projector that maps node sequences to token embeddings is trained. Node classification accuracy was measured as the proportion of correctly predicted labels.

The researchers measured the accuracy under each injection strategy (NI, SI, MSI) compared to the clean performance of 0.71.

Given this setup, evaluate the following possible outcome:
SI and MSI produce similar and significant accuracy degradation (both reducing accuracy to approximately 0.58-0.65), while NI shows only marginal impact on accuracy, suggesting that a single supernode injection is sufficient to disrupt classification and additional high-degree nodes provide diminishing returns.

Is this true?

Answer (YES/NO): NO